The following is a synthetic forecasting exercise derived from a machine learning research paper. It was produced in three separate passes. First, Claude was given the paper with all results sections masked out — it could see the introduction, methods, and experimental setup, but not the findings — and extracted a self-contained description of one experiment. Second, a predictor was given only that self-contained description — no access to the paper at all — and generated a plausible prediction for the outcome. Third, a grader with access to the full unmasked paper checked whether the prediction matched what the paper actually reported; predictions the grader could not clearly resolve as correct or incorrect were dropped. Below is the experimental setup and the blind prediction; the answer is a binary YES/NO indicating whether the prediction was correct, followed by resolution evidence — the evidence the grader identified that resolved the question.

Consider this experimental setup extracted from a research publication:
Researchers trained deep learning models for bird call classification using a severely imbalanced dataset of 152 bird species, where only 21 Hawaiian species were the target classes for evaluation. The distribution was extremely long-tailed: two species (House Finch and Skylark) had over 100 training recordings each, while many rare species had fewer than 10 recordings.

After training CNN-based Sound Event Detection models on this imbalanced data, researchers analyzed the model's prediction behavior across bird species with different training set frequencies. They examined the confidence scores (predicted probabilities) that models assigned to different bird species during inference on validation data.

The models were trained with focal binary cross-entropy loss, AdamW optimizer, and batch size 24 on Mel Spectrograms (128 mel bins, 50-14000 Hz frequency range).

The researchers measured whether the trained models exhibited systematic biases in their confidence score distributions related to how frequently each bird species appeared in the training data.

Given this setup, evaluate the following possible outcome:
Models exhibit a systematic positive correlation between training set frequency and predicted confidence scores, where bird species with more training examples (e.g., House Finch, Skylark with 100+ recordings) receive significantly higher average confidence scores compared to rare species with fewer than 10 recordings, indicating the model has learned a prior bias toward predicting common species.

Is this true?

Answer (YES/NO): YES